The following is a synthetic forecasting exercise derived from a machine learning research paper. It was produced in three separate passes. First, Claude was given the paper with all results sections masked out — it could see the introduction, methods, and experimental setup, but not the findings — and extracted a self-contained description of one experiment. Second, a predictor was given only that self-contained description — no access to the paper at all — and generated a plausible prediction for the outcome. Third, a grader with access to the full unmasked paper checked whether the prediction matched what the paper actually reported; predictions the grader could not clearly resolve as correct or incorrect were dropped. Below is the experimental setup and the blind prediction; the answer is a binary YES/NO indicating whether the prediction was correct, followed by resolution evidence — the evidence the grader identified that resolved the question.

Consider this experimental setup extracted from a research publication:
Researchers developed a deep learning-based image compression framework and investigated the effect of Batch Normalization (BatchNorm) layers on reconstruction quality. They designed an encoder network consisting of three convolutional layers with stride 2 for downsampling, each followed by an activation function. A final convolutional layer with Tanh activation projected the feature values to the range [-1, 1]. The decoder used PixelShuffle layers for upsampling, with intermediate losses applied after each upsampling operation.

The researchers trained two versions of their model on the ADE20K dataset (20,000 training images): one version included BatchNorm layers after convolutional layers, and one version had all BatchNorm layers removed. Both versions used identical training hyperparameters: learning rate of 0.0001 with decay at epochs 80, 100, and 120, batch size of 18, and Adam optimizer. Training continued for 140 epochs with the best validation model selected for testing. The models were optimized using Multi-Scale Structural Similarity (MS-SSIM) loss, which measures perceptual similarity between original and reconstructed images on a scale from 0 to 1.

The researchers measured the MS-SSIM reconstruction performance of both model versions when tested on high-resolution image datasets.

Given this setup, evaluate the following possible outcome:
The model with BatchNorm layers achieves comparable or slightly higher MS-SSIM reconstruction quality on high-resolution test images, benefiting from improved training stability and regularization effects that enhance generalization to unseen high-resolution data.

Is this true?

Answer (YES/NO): NO